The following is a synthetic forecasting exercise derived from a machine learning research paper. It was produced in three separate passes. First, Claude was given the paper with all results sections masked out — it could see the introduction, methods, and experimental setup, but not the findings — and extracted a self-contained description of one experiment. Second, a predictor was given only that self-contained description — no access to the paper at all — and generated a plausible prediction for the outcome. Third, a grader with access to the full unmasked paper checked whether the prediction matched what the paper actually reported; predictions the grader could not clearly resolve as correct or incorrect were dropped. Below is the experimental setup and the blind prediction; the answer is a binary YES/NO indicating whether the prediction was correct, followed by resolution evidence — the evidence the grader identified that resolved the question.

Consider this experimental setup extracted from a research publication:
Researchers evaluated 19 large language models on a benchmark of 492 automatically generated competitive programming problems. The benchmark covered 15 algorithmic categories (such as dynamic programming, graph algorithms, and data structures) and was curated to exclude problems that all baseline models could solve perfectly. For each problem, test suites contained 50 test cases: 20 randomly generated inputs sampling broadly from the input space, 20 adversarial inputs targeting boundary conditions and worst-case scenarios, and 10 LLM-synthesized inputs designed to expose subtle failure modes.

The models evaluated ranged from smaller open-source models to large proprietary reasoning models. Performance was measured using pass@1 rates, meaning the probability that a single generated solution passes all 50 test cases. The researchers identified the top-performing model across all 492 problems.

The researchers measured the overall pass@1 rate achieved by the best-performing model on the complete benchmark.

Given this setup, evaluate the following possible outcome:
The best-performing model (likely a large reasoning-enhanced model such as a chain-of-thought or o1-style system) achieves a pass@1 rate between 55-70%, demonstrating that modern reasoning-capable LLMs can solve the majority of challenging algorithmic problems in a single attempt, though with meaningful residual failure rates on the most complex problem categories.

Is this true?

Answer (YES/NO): NO